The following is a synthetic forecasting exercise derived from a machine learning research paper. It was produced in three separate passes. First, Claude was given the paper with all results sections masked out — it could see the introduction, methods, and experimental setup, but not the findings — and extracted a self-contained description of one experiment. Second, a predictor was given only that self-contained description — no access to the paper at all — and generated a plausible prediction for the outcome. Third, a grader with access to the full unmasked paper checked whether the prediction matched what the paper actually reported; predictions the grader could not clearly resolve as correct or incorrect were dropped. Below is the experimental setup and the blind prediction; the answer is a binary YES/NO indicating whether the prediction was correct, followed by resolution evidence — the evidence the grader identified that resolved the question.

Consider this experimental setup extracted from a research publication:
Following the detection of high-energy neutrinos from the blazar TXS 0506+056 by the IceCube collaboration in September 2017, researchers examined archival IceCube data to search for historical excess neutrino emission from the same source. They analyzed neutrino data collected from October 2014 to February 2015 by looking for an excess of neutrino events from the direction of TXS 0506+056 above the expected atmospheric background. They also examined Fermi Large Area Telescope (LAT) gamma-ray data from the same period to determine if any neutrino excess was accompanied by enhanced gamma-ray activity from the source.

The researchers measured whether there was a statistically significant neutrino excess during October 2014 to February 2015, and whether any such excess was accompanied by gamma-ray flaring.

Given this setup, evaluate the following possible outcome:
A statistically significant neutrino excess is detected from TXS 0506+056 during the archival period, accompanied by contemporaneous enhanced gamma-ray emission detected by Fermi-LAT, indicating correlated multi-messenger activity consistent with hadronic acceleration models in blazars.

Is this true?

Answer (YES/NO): NO